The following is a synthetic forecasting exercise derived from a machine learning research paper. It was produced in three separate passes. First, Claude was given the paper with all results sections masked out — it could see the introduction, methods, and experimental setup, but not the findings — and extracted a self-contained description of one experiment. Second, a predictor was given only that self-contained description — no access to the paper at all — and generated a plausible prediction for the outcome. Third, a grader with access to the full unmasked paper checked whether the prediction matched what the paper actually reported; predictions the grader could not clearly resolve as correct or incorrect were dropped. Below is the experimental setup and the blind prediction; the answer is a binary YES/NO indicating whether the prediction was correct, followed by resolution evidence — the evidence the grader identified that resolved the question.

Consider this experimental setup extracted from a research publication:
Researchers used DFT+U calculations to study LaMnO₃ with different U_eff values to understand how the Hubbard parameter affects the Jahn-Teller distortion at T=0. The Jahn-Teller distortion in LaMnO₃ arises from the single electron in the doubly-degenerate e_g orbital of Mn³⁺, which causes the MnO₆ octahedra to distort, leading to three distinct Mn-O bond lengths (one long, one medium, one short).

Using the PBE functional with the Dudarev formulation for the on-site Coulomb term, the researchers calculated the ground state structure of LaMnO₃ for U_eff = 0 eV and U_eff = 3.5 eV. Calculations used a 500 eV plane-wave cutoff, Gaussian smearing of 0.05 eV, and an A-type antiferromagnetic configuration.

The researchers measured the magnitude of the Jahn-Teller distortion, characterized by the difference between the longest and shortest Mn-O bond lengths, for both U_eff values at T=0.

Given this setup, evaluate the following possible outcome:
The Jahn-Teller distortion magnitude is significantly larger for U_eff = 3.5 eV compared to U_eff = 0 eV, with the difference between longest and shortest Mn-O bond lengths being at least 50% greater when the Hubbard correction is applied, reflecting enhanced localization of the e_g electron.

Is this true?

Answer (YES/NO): YES